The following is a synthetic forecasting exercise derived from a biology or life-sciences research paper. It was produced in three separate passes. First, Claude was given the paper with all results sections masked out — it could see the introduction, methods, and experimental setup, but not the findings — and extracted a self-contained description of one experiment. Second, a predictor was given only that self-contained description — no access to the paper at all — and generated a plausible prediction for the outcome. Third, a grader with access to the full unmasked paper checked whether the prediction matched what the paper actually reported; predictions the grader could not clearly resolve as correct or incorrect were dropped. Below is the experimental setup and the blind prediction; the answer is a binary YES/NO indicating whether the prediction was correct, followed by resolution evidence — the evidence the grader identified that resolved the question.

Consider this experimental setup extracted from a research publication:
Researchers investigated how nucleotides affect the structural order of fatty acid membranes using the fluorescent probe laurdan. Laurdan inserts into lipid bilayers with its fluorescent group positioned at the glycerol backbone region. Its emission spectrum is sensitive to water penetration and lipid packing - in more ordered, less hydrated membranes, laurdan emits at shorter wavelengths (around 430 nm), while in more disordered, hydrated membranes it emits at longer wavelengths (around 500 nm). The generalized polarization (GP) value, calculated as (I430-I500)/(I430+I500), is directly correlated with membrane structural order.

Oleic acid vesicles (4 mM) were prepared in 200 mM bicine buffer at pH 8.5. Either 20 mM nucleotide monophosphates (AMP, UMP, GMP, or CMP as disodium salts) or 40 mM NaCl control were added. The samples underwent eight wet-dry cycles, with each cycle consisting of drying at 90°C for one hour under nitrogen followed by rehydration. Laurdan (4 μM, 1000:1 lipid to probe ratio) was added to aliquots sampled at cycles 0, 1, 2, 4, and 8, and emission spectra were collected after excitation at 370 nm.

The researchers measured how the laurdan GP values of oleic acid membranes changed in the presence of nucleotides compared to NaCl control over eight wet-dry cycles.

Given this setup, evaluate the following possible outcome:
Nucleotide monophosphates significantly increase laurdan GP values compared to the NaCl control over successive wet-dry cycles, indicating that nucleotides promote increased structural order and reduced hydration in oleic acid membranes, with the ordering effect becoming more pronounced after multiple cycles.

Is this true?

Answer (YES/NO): NO